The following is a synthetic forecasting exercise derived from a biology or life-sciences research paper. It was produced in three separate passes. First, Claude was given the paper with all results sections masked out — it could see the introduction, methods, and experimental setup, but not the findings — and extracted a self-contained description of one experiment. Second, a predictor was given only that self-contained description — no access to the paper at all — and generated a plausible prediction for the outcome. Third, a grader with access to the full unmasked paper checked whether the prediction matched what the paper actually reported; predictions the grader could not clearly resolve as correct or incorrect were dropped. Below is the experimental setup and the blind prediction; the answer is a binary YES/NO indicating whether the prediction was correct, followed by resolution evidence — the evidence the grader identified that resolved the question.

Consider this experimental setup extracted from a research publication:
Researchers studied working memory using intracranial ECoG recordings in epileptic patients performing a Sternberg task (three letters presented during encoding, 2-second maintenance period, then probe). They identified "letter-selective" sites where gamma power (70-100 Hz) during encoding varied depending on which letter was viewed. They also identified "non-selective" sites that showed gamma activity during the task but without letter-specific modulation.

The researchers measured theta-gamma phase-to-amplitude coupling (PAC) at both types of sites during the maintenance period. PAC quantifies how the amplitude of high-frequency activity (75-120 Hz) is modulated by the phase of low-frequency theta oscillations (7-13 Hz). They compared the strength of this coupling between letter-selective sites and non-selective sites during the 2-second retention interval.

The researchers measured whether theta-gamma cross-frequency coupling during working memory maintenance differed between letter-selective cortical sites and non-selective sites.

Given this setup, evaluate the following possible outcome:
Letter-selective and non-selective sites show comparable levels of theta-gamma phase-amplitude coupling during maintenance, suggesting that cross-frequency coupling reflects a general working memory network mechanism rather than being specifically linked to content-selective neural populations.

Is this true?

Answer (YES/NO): NO